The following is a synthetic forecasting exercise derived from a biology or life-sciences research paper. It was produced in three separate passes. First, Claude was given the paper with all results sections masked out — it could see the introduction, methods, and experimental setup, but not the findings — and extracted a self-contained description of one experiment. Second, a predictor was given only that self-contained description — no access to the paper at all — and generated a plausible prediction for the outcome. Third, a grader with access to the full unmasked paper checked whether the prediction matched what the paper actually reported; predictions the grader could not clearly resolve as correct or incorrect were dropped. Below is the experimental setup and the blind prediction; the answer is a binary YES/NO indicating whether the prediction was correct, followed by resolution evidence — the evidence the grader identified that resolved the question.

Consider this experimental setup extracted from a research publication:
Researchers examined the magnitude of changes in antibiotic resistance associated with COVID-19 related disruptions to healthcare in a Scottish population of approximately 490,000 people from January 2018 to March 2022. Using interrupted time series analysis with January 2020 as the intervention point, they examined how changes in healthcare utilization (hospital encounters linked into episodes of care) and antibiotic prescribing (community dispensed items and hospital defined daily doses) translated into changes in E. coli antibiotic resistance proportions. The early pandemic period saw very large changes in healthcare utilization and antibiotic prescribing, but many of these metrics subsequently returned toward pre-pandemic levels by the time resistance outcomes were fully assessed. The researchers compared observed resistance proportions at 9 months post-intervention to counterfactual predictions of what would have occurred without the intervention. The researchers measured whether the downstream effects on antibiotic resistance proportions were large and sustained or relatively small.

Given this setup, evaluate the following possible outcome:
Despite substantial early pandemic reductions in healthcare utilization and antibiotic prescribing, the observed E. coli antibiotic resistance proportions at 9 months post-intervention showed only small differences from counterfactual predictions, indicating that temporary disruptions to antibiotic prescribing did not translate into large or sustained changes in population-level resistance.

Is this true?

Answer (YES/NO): YES